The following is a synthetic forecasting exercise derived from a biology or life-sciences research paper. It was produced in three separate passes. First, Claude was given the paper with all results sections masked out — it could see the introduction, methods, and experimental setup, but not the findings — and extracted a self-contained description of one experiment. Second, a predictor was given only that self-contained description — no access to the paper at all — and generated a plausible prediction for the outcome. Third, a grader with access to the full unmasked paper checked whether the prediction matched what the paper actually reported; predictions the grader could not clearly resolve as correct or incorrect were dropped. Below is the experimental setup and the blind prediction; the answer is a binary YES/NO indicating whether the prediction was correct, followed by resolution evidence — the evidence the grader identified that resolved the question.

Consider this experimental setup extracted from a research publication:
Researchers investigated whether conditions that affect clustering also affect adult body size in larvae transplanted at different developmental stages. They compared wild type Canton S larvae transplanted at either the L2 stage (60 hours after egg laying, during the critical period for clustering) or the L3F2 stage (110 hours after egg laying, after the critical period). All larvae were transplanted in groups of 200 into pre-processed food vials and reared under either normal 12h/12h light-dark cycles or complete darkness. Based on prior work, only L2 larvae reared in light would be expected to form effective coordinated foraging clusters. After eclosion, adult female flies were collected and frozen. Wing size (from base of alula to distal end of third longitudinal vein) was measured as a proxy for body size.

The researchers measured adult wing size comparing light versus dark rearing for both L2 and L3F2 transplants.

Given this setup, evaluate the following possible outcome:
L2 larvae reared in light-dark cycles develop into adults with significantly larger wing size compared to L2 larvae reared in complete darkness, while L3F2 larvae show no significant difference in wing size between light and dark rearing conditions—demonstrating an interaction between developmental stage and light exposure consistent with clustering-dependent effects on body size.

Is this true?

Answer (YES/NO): YES